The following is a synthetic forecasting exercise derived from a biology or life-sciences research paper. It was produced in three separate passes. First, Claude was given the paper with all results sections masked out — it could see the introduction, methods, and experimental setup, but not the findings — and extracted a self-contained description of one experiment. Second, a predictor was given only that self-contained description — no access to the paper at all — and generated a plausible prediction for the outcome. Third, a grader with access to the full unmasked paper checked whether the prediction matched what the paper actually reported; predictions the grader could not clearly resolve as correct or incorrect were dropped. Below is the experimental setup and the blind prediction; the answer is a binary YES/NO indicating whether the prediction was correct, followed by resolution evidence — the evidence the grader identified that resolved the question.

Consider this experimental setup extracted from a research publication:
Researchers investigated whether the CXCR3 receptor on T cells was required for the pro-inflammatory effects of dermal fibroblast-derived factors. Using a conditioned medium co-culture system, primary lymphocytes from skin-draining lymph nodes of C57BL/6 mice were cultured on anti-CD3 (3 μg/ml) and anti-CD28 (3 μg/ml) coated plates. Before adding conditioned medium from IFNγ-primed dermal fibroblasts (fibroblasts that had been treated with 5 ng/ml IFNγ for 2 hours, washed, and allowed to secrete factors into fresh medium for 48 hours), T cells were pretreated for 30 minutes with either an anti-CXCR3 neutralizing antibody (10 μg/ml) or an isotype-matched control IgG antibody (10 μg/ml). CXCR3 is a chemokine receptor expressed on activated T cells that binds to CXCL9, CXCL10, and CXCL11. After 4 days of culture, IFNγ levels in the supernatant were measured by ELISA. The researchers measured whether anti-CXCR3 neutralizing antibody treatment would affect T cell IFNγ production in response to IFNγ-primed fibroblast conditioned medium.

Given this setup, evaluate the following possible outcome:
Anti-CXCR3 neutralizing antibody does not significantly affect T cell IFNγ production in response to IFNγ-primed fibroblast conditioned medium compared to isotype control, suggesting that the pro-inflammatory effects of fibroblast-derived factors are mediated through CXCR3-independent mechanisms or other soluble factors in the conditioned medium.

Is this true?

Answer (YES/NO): NO